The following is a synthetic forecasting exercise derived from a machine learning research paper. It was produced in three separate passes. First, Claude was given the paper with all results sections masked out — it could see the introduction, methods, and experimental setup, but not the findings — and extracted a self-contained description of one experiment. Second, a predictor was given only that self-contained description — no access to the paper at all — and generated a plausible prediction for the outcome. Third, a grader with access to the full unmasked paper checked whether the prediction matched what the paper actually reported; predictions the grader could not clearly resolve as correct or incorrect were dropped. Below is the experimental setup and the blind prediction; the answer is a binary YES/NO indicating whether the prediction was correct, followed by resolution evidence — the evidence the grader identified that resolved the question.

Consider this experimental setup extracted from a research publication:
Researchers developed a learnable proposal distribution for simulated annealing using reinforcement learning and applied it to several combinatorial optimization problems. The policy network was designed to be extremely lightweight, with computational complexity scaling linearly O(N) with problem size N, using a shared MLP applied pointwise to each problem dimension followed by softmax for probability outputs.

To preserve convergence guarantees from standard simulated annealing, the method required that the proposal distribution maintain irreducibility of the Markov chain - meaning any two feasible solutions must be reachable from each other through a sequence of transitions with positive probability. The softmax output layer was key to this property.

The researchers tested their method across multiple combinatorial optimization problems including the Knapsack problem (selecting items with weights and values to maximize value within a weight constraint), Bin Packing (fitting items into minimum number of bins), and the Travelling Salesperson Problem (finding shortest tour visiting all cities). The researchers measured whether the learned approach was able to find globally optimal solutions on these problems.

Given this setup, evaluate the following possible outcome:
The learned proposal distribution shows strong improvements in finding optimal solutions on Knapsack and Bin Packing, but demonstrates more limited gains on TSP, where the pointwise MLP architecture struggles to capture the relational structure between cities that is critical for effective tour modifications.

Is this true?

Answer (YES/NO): NO